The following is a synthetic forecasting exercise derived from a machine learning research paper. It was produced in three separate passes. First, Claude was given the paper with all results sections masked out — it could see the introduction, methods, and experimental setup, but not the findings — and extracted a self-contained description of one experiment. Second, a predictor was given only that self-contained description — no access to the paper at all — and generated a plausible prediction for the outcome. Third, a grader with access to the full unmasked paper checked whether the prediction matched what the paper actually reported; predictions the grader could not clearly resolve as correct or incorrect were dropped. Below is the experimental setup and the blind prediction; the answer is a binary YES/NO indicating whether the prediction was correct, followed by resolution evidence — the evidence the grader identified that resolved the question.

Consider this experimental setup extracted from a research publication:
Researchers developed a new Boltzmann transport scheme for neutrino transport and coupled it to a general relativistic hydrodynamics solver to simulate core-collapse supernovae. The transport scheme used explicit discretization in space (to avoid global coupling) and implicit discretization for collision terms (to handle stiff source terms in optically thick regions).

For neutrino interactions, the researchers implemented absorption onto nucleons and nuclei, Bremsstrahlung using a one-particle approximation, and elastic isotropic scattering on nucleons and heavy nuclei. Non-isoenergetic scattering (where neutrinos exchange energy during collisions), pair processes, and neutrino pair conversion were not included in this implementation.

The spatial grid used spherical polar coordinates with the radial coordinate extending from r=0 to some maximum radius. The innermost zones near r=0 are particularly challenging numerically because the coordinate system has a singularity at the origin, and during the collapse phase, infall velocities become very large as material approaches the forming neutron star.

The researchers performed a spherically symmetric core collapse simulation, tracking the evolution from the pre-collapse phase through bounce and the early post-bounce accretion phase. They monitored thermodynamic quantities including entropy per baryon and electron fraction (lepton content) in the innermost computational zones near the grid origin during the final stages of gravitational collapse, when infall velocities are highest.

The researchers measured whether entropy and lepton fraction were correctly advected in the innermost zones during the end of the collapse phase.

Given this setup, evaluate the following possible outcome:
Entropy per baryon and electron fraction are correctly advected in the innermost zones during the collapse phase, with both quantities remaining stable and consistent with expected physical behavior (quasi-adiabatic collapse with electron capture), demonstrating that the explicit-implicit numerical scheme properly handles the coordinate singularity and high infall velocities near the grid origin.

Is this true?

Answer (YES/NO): NO